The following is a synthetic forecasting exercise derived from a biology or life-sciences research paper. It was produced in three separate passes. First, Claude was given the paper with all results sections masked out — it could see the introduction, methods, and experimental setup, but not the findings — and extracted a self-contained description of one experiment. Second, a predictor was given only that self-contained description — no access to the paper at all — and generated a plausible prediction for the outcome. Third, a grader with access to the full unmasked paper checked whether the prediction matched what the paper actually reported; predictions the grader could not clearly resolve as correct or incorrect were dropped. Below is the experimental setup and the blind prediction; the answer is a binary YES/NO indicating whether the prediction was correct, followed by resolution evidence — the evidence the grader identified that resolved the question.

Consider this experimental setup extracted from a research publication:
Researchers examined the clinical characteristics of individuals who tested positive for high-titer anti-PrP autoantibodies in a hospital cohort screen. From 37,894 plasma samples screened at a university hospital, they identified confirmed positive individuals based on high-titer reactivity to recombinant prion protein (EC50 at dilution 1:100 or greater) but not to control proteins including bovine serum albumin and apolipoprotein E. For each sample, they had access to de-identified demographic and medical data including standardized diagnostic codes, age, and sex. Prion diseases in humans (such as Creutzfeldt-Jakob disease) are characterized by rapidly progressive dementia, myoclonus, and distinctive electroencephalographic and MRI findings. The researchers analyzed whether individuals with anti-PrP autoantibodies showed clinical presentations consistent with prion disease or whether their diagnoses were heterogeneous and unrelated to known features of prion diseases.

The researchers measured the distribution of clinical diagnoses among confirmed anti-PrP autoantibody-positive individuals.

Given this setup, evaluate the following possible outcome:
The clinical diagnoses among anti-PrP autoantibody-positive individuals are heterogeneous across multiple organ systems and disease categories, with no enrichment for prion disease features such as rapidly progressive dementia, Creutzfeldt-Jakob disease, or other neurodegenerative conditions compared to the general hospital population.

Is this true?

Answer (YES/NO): YES